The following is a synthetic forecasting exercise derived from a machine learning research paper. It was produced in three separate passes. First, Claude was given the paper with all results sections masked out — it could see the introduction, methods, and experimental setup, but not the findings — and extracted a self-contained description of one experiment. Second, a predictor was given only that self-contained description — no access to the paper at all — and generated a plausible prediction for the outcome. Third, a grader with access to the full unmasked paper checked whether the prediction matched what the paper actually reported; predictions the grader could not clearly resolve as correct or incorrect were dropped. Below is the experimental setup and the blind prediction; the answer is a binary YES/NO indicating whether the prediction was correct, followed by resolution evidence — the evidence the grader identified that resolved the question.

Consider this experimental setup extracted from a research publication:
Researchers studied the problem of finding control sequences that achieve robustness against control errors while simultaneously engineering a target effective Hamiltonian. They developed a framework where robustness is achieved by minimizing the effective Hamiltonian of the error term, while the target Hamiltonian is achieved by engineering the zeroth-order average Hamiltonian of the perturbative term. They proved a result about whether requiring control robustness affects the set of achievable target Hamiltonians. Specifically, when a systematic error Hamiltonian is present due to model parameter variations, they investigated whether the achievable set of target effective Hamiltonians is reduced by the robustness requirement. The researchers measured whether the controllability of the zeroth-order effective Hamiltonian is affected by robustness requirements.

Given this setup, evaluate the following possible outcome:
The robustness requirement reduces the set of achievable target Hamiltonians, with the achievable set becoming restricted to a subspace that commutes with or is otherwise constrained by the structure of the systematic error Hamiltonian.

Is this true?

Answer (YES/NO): NO